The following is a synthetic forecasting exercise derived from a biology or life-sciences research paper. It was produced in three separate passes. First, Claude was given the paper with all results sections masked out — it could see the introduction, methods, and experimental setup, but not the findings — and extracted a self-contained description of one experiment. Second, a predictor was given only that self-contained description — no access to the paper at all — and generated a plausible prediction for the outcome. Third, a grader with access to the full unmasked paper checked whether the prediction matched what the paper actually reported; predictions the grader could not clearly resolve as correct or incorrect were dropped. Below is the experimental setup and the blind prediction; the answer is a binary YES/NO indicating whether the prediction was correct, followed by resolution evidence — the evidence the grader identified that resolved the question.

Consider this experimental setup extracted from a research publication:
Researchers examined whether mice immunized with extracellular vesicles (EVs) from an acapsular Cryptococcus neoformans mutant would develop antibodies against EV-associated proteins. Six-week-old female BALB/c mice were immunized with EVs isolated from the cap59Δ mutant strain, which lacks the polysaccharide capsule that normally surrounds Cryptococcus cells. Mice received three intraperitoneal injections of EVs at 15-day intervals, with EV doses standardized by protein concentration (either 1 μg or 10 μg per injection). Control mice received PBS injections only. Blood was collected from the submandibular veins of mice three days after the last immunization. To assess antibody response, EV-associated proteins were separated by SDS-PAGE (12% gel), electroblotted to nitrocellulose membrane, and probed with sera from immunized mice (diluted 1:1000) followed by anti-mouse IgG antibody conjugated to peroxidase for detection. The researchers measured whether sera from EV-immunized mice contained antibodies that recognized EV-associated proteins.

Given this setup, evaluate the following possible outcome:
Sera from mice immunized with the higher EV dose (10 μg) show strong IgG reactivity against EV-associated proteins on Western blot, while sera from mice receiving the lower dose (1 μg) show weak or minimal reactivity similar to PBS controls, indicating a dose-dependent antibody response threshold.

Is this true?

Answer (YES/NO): NO